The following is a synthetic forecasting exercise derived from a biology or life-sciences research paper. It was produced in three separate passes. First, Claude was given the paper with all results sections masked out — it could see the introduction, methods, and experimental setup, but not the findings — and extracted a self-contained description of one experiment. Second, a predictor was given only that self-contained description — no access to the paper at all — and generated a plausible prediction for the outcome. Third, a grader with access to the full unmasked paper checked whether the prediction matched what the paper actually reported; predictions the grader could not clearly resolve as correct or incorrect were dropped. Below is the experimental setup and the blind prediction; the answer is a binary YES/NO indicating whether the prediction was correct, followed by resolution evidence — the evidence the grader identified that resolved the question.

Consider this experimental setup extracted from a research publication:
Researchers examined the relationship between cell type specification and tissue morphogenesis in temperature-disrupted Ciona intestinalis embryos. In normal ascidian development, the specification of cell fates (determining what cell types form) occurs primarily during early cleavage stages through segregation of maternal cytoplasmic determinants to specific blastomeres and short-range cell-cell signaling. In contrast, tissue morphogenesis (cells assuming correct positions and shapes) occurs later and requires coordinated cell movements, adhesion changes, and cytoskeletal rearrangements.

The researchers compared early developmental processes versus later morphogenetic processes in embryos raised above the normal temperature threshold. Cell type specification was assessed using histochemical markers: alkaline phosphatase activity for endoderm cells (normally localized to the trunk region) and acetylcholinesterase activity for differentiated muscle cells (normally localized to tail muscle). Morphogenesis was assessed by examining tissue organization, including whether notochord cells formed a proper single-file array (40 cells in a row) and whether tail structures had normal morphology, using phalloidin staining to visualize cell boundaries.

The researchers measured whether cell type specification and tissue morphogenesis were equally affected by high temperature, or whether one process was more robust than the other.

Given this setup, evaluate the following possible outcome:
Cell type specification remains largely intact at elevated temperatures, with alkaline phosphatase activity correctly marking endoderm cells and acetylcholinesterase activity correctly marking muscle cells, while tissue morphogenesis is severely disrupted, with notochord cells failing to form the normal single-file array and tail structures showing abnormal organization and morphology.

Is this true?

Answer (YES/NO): YES